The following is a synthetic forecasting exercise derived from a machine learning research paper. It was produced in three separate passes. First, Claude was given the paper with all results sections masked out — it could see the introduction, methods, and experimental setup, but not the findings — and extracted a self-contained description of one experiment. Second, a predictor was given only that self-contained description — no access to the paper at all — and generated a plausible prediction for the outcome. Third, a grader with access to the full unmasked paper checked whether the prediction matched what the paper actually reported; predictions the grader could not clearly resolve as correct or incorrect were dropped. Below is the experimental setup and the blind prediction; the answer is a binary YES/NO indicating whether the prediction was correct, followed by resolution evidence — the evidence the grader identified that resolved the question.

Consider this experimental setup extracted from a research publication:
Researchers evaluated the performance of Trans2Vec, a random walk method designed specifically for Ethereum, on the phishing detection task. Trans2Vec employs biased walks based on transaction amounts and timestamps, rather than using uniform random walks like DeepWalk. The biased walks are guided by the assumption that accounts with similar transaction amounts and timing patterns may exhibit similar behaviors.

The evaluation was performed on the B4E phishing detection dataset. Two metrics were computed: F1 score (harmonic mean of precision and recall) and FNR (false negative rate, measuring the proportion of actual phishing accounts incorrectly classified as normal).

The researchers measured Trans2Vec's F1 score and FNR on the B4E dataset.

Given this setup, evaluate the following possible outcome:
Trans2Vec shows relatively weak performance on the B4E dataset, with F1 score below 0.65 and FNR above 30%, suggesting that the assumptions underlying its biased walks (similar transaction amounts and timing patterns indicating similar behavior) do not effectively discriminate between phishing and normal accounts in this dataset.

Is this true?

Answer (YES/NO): NO